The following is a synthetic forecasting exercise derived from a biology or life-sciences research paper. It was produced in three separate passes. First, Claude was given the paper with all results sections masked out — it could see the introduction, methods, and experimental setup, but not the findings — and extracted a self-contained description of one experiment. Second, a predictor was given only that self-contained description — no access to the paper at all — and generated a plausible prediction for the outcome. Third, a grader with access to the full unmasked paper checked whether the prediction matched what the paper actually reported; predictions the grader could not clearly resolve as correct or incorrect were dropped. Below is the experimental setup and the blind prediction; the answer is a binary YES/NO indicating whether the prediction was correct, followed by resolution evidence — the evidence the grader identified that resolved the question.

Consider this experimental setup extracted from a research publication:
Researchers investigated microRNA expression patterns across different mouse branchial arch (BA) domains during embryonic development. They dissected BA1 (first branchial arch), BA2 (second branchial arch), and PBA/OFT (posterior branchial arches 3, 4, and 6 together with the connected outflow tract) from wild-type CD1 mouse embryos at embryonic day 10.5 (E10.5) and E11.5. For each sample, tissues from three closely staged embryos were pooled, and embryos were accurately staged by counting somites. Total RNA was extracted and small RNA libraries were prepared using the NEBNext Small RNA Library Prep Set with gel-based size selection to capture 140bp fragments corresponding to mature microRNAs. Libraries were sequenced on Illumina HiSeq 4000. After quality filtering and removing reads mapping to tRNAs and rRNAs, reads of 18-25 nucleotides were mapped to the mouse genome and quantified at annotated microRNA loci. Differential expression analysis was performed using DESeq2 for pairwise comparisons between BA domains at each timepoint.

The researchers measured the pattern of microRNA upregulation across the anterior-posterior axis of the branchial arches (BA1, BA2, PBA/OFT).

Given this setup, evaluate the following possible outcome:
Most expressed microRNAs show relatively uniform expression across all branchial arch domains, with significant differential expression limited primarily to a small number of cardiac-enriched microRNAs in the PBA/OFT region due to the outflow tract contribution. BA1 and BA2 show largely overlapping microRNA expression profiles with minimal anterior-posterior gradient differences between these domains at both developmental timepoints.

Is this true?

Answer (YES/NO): NO